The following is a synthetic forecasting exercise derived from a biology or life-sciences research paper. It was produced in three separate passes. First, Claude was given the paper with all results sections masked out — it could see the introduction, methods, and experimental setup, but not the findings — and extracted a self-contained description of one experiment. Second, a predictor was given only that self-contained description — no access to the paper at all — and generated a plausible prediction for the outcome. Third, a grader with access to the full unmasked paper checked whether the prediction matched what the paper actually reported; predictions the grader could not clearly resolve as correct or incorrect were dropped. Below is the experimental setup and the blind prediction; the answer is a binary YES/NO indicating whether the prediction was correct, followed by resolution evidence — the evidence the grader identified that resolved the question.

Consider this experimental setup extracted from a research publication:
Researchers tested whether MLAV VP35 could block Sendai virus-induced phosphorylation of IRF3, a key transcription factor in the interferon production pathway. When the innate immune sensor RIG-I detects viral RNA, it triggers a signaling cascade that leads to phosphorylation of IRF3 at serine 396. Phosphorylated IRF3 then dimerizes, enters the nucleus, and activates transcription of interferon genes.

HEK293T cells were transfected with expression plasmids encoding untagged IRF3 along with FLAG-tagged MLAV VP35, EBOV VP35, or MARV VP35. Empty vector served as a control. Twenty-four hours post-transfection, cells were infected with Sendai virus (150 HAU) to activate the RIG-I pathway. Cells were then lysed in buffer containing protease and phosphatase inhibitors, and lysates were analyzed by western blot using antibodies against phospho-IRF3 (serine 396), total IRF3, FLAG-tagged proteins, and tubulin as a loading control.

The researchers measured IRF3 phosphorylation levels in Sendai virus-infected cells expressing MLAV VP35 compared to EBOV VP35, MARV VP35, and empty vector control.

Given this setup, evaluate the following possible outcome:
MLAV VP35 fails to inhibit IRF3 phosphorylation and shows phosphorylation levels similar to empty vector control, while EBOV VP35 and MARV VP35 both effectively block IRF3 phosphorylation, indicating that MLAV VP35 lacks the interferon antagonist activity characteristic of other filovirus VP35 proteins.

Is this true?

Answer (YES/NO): NO